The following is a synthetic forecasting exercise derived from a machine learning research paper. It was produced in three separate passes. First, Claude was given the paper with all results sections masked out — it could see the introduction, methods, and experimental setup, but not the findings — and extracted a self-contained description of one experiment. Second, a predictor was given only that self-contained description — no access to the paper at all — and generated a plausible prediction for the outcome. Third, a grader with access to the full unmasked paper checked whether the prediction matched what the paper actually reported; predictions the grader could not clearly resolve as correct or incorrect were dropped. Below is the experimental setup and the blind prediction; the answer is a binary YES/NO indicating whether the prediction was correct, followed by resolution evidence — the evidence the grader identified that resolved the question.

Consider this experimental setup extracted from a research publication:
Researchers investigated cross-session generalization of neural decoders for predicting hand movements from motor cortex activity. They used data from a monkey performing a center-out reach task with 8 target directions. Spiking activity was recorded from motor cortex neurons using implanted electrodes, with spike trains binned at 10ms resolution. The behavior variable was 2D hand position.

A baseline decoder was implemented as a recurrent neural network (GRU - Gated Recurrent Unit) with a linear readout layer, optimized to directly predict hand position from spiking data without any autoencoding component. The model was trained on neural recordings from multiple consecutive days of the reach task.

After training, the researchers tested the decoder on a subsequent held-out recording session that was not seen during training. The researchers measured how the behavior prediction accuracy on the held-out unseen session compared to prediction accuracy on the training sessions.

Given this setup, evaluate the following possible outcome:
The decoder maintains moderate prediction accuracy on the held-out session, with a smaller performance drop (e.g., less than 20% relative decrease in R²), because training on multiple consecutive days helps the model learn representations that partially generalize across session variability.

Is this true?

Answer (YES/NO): NO